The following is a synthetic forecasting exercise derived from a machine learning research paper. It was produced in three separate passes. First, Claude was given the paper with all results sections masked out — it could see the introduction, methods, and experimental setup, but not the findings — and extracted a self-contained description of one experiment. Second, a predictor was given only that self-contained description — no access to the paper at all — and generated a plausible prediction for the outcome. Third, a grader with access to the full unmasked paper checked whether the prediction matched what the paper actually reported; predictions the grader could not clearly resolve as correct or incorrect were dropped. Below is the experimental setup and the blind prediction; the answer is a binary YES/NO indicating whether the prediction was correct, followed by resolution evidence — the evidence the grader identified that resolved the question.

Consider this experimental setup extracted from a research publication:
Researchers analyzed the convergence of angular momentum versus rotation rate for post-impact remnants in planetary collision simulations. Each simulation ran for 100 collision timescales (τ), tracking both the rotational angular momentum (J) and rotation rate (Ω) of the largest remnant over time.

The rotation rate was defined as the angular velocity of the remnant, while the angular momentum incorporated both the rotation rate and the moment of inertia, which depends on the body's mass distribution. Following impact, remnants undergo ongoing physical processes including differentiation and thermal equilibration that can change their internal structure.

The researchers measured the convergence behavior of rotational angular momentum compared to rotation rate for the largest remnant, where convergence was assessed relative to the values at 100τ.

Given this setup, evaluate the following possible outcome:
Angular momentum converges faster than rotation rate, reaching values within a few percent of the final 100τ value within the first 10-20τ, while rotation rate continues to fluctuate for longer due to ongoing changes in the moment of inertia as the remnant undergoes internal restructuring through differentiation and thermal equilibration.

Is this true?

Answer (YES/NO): YES